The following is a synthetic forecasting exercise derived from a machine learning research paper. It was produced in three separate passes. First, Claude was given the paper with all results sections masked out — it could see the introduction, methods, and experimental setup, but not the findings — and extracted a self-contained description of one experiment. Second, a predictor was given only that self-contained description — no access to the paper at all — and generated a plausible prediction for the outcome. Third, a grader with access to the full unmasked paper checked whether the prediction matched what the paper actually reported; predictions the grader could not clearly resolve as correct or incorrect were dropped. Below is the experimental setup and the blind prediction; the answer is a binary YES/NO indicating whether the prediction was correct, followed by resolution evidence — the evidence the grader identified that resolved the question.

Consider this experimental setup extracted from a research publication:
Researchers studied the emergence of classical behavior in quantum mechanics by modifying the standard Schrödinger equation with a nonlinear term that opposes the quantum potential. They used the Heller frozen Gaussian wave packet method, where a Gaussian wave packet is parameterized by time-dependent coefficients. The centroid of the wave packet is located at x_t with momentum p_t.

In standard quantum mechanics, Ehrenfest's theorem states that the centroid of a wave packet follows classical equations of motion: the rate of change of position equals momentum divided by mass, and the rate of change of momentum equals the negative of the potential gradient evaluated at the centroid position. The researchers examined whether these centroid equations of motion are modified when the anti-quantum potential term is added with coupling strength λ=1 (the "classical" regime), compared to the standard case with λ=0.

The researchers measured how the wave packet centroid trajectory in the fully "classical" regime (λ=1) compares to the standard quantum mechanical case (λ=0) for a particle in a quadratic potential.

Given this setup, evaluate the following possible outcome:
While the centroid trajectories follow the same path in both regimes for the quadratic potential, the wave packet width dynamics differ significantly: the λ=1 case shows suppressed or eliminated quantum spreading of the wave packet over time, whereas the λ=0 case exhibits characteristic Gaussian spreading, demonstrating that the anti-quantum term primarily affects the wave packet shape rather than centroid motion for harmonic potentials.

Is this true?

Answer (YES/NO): NO